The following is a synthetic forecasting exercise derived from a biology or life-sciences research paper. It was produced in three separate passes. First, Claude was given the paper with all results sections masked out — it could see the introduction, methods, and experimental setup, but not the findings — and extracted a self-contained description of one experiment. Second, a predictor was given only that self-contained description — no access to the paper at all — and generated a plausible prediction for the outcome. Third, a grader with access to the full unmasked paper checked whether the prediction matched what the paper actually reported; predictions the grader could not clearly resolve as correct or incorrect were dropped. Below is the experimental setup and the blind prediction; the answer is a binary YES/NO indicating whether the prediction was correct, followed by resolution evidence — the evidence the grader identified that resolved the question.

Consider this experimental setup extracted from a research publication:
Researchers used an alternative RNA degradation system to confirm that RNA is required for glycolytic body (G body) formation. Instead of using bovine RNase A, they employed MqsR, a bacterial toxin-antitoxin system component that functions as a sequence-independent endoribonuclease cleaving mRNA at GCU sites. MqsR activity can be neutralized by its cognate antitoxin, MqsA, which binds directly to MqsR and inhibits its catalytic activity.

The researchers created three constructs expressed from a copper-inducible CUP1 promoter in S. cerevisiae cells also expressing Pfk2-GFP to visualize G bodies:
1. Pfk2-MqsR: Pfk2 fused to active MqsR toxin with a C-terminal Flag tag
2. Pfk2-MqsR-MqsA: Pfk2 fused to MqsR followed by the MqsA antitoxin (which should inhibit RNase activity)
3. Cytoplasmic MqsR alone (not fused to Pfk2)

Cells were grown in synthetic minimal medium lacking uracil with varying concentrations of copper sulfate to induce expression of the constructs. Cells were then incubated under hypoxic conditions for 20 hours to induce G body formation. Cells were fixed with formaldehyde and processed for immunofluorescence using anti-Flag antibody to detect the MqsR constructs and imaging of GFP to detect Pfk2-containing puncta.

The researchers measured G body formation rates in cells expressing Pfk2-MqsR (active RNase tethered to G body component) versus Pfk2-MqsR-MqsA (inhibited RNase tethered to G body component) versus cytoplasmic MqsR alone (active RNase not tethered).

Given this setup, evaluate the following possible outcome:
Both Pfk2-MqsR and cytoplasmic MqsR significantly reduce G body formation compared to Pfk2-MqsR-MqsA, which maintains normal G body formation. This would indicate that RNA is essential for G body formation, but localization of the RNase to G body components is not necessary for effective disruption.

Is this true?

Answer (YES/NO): NO